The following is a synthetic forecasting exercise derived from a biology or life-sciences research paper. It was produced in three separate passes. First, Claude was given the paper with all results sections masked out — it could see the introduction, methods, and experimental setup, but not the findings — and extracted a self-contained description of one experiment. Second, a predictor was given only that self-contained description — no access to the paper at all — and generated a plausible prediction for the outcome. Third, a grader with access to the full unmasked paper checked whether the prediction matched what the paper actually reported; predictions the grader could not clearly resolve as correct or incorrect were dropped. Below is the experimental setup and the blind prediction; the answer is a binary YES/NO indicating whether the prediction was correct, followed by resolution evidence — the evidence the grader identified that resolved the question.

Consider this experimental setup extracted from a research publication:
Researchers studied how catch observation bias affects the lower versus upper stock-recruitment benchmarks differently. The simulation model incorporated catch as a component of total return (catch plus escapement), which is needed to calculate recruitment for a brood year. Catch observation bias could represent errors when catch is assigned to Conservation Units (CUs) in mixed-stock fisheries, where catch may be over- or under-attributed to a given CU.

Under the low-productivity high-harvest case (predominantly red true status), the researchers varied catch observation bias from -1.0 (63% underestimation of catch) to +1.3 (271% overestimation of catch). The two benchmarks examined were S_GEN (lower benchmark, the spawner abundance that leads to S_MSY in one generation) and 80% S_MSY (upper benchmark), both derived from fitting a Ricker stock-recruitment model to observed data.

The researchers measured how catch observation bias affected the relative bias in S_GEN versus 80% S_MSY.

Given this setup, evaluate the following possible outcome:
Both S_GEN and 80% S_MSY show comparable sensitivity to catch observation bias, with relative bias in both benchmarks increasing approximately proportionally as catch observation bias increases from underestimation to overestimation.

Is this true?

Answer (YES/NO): NO